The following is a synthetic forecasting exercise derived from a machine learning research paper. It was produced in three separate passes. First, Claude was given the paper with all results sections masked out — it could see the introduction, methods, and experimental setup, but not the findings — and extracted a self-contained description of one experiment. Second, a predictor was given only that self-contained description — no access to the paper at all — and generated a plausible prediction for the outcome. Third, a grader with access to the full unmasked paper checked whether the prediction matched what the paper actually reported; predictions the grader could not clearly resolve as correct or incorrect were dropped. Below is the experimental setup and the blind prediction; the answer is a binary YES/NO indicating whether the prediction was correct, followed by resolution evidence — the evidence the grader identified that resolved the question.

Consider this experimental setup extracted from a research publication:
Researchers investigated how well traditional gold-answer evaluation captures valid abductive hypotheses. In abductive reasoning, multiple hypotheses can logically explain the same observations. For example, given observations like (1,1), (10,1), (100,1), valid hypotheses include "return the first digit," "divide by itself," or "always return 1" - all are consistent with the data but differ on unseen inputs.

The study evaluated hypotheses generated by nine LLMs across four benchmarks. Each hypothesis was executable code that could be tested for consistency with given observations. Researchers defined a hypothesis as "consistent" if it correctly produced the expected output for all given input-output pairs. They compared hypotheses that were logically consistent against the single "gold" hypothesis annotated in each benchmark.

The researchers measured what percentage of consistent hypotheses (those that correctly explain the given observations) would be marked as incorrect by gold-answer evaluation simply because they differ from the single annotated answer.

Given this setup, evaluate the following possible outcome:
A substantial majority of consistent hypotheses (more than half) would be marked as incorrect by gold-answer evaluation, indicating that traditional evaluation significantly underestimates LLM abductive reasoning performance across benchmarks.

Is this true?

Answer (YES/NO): YES